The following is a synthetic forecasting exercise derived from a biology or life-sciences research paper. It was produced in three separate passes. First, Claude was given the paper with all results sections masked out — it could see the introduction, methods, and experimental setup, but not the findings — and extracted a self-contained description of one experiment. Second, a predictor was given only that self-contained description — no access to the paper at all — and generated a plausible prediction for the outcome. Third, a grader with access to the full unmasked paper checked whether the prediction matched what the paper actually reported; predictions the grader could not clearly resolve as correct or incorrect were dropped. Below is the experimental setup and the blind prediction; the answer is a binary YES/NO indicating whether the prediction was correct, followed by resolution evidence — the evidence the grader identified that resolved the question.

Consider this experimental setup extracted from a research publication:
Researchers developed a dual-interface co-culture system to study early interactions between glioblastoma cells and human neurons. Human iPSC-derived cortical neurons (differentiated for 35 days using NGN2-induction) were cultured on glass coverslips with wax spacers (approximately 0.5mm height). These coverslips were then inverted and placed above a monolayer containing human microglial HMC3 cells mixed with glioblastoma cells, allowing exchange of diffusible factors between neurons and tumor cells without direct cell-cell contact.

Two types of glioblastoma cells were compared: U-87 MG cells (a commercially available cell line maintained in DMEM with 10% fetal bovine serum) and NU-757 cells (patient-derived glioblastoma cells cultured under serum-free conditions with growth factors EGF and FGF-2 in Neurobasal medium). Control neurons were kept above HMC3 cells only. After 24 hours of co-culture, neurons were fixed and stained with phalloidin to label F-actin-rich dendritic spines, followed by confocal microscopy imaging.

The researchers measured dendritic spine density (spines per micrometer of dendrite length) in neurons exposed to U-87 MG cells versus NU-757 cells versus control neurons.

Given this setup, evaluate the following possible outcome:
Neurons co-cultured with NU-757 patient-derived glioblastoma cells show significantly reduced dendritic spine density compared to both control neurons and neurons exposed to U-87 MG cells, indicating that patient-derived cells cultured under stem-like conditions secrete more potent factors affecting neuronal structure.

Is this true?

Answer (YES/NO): NO